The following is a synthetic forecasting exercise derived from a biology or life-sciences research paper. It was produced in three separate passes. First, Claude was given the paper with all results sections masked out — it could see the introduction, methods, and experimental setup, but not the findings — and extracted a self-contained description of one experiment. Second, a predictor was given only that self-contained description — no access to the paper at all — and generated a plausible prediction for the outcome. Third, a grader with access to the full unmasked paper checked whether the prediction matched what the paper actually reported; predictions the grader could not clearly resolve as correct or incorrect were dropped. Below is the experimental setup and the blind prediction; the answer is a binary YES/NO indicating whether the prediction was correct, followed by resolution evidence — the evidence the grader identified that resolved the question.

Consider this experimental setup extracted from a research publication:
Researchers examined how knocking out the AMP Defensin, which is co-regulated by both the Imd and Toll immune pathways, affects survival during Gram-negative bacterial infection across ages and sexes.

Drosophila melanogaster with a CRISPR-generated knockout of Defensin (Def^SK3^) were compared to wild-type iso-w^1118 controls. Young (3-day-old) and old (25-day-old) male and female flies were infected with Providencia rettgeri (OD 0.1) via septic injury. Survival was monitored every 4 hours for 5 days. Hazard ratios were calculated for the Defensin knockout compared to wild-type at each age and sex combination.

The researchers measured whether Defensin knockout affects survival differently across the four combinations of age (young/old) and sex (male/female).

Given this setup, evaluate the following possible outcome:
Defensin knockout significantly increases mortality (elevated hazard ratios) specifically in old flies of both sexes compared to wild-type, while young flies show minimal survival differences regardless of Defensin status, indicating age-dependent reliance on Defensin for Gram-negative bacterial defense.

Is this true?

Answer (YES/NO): NO